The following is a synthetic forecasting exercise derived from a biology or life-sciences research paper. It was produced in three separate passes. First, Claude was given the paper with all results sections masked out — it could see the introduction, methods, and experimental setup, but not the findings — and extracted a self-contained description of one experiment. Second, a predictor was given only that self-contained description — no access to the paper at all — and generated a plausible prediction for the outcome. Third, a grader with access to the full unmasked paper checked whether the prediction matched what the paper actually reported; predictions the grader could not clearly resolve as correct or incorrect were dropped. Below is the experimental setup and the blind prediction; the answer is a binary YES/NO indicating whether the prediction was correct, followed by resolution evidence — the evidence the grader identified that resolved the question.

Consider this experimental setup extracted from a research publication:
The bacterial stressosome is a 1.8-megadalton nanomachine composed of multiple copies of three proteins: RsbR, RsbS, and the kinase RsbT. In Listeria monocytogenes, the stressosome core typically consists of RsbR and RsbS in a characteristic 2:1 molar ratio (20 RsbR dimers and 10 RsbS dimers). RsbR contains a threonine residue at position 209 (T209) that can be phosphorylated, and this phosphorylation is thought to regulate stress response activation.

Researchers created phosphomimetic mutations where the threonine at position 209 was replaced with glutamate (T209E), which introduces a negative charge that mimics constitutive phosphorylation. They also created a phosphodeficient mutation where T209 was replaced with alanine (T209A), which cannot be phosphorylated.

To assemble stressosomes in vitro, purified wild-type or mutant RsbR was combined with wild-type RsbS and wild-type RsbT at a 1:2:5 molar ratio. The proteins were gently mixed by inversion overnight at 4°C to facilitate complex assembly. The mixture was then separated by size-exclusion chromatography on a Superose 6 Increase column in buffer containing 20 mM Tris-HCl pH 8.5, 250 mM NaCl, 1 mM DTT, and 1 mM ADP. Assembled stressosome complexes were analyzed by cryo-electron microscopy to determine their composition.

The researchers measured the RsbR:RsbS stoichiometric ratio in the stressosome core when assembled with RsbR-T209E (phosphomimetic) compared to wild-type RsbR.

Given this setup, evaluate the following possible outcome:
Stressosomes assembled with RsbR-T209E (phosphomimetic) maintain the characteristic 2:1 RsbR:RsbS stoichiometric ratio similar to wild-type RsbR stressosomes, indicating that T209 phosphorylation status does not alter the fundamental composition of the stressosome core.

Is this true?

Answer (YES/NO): NO